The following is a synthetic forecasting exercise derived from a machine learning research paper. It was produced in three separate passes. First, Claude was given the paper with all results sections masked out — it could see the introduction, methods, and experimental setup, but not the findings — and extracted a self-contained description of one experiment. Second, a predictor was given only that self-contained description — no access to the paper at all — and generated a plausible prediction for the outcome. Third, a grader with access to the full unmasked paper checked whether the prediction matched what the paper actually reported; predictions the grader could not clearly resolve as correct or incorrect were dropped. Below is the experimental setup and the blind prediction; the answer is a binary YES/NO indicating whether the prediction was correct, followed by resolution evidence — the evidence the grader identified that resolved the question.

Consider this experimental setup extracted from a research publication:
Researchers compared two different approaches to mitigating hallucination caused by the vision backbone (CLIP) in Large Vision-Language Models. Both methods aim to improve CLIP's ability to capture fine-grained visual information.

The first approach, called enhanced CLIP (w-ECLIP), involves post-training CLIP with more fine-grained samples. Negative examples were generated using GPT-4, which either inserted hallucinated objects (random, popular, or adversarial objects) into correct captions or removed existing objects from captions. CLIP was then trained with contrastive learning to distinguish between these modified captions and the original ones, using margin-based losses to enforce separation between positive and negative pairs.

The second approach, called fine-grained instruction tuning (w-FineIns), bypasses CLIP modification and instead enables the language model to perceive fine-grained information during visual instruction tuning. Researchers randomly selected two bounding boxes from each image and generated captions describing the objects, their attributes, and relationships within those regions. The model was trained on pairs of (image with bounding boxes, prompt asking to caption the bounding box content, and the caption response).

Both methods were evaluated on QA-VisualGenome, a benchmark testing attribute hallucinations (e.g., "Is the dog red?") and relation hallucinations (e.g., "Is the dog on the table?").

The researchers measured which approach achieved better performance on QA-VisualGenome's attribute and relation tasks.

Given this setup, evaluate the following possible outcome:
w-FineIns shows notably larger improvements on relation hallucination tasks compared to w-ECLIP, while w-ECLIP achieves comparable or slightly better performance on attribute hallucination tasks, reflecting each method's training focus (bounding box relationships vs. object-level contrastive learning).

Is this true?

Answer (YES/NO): NO